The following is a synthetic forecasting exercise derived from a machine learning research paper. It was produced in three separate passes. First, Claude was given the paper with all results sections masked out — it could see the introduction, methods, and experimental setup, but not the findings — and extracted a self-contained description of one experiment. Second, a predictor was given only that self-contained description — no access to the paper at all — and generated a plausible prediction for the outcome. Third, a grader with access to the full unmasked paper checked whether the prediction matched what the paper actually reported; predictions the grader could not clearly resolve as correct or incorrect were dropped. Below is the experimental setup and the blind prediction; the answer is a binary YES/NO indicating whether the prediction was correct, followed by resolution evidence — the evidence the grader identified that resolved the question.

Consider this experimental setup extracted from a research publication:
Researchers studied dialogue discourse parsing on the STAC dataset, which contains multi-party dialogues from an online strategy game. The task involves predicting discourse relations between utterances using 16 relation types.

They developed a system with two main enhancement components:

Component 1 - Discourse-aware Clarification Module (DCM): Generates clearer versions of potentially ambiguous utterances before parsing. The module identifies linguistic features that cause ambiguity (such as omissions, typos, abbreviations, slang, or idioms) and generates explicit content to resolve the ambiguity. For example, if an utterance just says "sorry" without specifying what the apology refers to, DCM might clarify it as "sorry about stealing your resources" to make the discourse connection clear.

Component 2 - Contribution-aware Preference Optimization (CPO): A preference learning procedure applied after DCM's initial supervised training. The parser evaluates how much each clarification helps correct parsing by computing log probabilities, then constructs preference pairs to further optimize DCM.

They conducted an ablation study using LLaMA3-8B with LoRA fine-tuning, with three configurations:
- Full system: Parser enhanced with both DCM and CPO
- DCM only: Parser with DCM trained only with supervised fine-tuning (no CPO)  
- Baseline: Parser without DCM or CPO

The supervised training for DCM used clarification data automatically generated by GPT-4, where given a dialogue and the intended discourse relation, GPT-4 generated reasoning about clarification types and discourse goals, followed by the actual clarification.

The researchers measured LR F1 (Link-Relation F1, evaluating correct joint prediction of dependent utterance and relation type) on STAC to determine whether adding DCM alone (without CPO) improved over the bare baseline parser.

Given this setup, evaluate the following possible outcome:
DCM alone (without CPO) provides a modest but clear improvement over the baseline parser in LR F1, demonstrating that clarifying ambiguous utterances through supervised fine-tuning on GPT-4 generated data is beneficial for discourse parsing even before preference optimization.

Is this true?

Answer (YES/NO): YES